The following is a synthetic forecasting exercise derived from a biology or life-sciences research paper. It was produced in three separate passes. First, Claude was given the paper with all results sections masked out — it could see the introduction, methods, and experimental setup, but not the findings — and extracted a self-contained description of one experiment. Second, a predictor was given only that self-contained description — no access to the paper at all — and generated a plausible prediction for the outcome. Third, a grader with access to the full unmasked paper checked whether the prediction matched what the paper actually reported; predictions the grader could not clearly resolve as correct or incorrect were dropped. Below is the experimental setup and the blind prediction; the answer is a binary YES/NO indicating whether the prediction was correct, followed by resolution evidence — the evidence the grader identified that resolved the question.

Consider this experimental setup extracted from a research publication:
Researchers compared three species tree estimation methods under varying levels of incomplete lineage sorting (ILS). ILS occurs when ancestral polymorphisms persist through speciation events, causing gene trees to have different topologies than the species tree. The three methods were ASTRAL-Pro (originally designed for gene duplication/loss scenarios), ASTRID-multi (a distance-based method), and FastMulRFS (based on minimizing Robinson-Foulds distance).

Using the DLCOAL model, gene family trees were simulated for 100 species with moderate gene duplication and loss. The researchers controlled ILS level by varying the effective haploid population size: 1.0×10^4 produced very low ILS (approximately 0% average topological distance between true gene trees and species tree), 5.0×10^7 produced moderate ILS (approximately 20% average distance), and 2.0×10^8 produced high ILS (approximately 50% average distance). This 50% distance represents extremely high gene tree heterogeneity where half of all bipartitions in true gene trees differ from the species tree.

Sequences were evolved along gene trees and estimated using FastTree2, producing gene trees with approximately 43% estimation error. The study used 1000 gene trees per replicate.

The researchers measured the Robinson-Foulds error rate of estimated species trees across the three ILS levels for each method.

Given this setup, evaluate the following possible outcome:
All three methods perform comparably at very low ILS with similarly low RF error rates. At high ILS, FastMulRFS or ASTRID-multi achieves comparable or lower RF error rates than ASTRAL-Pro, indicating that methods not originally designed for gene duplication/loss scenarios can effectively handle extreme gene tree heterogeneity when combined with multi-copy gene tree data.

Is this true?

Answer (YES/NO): YES